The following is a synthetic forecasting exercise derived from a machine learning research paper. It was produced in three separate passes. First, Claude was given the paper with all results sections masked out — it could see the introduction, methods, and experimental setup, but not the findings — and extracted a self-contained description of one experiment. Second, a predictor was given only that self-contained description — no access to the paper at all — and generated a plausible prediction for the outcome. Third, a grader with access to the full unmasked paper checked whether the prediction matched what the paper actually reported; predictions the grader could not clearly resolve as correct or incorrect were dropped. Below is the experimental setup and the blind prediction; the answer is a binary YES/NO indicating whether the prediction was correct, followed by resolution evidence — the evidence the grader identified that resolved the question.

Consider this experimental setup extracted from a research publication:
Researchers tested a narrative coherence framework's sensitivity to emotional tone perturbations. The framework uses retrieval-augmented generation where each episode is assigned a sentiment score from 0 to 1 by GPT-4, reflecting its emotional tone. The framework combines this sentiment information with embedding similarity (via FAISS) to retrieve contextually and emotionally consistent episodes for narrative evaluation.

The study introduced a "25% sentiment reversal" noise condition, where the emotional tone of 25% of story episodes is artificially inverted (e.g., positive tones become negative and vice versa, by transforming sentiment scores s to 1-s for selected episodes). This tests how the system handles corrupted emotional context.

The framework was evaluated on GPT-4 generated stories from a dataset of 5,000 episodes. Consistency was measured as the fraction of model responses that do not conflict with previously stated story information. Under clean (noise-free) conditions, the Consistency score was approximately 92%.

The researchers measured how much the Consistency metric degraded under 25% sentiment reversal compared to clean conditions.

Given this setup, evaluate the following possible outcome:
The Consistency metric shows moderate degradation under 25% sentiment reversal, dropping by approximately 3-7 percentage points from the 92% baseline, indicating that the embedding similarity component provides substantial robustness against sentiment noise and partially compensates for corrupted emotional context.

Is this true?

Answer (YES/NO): NO